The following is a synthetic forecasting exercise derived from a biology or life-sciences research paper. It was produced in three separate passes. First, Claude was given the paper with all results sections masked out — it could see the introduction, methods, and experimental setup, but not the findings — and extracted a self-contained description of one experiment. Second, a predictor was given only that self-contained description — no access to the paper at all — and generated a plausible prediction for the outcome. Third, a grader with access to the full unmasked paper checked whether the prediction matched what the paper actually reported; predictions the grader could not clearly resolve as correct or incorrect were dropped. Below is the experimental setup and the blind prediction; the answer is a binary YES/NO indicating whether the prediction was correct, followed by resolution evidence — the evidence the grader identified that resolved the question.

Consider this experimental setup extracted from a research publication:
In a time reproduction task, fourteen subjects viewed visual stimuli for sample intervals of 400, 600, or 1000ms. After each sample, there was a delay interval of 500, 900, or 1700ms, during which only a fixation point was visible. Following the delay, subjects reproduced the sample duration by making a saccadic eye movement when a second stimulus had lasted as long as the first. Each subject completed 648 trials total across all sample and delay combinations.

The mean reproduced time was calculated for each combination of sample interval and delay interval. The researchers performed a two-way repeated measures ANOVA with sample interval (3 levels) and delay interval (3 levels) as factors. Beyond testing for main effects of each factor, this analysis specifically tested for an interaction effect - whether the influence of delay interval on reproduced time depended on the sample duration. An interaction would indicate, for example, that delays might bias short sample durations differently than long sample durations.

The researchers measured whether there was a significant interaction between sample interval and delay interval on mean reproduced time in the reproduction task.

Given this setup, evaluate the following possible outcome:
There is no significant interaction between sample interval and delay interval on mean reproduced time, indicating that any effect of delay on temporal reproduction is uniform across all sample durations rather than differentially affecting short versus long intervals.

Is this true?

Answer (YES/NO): YES